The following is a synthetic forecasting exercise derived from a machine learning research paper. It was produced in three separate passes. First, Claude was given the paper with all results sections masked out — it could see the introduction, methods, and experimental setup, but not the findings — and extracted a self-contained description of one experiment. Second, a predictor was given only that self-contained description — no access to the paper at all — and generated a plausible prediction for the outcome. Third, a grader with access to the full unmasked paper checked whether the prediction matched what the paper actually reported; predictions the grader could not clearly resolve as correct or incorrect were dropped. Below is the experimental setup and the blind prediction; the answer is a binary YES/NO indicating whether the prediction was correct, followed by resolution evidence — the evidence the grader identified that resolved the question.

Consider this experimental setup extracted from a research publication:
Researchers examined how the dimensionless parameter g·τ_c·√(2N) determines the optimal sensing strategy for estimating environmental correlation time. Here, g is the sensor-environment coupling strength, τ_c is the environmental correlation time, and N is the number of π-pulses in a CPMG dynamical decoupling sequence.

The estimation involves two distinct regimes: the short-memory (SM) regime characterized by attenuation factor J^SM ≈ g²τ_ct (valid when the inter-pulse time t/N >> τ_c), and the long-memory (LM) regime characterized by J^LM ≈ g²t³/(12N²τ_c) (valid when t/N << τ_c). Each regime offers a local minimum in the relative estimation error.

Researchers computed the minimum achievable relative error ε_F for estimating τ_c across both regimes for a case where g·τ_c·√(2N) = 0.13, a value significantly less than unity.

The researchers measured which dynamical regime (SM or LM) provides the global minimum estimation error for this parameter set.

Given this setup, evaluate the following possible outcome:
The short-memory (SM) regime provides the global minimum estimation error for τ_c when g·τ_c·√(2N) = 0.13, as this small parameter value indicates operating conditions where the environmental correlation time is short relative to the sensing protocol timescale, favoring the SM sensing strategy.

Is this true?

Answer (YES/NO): YES